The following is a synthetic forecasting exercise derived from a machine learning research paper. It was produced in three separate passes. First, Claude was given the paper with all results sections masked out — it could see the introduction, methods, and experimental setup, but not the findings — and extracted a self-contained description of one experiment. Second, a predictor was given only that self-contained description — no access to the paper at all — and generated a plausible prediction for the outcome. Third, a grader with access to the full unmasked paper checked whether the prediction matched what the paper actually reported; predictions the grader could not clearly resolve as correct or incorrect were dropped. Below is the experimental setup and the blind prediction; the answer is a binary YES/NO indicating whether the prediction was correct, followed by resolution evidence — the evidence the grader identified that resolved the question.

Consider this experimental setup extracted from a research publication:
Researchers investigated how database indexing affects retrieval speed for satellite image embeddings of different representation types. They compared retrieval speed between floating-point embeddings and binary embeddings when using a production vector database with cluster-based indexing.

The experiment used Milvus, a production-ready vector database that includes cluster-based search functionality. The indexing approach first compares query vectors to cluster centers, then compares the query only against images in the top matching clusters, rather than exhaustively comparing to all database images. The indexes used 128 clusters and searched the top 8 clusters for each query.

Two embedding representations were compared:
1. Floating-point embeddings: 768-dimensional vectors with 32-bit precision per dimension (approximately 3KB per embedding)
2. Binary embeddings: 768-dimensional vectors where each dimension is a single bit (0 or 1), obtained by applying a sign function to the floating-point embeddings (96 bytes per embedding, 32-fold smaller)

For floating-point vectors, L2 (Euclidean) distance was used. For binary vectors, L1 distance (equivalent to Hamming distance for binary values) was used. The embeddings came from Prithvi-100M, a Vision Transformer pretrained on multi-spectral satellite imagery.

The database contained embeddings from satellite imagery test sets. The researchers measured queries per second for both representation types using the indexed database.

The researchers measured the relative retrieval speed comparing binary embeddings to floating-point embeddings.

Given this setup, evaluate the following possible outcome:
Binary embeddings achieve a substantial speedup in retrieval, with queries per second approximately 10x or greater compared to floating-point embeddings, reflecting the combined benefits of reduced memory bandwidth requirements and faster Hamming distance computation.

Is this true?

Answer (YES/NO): NO